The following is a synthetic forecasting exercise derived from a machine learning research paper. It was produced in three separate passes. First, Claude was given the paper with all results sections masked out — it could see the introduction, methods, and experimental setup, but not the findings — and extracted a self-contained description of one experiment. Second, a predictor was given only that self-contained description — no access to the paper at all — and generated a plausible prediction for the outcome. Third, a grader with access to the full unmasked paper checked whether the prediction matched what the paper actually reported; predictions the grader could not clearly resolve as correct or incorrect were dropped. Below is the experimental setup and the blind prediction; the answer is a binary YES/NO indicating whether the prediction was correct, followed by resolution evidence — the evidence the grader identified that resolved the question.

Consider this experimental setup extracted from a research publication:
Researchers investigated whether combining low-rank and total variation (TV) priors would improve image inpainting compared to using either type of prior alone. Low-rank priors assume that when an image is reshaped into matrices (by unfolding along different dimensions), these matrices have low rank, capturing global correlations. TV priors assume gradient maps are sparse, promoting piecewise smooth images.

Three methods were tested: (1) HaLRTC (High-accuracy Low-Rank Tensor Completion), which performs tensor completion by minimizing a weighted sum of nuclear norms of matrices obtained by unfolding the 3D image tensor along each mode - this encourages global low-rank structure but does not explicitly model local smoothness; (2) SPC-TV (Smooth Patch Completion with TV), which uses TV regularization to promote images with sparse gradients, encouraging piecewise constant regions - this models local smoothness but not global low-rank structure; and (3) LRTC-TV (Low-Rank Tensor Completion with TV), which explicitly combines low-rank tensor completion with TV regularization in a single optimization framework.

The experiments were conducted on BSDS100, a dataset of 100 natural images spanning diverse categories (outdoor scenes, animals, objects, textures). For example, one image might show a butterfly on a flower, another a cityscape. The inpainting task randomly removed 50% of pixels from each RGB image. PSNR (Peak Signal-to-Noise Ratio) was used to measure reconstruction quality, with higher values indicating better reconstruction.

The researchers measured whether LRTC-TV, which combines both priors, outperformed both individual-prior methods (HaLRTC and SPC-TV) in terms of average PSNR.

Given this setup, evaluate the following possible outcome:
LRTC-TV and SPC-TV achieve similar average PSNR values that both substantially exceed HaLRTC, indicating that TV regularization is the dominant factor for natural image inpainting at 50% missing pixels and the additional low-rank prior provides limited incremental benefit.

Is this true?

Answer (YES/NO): NO